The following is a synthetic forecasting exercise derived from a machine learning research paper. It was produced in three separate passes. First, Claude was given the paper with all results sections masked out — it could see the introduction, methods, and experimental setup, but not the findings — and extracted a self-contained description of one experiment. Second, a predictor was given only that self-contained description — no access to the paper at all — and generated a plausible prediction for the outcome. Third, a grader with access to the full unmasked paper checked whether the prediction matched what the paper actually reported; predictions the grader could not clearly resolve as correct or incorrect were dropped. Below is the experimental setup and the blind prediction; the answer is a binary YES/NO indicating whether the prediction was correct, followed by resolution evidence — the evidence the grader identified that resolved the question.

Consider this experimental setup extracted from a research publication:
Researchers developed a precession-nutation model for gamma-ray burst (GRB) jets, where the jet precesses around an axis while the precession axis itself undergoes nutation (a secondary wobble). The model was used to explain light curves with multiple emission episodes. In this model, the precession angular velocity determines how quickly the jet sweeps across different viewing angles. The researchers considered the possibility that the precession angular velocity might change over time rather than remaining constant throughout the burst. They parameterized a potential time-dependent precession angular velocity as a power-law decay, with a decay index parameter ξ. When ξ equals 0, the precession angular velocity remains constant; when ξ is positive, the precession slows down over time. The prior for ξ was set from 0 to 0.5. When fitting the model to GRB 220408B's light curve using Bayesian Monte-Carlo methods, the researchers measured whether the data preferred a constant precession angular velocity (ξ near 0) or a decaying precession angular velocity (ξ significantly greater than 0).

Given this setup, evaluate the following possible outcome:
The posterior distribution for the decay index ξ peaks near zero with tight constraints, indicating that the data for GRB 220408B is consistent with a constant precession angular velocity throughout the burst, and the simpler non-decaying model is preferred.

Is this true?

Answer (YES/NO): NO